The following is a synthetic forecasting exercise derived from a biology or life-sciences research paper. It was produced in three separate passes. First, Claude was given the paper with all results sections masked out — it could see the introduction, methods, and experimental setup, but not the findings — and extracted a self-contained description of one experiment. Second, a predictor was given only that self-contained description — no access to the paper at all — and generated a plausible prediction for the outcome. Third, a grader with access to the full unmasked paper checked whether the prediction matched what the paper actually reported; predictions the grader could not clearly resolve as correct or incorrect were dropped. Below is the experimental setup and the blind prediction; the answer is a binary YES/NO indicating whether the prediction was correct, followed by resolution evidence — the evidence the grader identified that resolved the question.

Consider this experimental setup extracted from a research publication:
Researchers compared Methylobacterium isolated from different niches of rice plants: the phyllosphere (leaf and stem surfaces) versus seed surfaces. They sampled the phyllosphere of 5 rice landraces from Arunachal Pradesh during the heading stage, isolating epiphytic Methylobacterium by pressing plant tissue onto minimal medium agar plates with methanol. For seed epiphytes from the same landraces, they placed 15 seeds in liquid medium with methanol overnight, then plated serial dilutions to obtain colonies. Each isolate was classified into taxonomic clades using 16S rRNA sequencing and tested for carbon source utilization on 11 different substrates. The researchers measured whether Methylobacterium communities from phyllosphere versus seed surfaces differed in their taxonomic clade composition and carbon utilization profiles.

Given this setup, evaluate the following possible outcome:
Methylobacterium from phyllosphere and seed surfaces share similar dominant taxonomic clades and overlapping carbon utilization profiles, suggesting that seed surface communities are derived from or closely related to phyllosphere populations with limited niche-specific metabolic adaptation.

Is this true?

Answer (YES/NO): YES